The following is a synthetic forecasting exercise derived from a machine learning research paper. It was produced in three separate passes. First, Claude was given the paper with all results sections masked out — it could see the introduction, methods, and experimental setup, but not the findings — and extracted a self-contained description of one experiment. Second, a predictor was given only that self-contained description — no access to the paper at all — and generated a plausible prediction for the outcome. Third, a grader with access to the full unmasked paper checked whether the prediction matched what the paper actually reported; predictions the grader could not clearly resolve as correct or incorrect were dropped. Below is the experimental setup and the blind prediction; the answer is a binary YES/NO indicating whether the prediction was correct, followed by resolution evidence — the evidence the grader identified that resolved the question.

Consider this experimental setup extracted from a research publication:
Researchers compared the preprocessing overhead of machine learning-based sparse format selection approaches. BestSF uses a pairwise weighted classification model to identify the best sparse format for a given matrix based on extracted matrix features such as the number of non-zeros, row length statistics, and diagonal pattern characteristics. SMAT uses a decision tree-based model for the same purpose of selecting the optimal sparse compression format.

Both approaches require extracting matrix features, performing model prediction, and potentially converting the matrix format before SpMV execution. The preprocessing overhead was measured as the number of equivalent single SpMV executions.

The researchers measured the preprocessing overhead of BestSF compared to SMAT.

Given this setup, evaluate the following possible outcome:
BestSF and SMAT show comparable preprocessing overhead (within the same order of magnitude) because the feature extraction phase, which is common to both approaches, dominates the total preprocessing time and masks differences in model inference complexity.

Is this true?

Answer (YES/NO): NO